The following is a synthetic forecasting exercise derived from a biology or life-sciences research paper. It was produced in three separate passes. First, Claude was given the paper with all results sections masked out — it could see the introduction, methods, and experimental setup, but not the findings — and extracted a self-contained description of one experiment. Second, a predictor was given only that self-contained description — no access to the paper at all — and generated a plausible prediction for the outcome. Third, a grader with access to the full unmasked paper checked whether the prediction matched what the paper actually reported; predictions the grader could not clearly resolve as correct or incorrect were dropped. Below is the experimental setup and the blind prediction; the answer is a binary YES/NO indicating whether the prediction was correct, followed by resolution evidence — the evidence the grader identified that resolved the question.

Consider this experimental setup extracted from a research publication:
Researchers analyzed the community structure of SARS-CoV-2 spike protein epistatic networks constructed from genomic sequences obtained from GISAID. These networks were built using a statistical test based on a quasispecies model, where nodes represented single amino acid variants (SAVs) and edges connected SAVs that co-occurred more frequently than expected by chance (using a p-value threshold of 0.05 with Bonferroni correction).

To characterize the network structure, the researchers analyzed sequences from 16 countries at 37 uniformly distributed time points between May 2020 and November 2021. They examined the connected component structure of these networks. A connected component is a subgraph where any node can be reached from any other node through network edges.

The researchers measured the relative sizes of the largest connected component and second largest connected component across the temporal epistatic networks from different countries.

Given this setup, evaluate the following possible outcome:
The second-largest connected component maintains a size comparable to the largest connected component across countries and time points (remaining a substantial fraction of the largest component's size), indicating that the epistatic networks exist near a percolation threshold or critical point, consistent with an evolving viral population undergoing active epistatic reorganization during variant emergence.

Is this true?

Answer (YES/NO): NO